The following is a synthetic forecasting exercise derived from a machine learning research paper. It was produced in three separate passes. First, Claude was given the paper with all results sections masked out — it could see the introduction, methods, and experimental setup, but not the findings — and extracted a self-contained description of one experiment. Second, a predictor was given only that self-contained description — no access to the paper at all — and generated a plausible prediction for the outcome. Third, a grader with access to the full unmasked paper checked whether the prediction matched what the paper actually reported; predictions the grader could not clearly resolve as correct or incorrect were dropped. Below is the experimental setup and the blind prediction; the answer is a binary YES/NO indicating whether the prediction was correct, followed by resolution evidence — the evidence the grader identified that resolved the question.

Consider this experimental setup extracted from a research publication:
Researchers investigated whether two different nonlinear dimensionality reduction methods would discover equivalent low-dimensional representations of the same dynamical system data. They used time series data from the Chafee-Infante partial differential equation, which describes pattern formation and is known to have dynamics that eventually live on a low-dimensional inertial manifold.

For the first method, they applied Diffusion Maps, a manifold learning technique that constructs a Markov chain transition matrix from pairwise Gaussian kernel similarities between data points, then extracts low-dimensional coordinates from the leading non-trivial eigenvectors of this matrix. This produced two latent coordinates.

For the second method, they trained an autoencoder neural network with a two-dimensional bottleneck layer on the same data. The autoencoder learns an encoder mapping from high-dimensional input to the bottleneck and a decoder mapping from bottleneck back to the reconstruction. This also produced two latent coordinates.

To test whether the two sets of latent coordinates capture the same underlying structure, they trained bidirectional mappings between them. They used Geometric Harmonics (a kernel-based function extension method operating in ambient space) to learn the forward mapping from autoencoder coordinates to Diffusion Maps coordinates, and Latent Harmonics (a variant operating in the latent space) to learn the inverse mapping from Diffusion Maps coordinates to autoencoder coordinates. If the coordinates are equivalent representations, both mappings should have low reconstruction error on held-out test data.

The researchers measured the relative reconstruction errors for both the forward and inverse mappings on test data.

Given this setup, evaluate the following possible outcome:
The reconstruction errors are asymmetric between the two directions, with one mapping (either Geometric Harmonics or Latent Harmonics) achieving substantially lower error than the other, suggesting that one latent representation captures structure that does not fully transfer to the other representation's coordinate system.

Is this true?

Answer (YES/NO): NO